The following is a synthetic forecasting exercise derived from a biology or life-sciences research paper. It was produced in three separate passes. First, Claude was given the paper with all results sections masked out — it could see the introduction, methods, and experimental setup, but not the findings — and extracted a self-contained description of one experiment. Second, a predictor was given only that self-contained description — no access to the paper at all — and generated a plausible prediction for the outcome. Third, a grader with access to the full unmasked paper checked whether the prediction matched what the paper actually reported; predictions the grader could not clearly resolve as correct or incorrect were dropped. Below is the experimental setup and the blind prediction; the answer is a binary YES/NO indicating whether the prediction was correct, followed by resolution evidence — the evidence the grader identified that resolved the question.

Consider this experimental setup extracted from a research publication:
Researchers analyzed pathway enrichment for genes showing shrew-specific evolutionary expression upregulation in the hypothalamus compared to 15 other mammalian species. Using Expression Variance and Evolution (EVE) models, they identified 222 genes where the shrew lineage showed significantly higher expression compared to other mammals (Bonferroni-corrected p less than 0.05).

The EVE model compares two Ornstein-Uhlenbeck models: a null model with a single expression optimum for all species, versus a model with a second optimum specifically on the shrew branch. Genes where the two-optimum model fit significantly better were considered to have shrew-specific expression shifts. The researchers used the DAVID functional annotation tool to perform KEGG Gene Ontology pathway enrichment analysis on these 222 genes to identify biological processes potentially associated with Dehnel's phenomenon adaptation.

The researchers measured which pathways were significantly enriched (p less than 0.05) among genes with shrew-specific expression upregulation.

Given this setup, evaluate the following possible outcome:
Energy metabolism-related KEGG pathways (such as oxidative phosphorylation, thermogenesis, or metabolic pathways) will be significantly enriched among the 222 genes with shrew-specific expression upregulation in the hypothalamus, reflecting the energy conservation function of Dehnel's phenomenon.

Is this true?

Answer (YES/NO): NO